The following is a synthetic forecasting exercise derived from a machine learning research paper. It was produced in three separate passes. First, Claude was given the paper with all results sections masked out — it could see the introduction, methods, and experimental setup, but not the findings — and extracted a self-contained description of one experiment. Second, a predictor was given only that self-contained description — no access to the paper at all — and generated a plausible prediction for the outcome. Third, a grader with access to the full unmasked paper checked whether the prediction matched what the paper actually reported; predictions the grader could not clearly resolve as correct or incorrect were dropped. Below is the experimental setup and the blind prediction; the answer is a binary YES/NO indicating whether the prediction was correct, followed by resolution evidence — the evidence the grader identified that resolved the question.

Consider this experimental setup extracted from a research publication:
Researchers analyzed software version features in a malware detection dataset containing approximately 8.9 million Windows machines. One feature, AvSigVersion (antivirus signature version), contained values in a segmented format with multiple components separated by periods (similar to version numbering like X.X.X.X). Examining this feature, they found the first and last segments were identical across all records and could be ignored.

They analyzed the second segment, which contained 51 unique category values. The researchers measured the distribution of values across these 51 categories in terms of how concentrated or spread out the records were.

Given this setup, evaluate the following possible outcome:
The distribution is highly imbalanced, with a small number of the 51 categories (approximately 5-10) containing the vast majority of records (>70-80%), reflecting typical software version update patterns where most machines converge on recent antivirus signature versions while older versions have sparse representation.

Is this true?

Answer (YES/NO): NO